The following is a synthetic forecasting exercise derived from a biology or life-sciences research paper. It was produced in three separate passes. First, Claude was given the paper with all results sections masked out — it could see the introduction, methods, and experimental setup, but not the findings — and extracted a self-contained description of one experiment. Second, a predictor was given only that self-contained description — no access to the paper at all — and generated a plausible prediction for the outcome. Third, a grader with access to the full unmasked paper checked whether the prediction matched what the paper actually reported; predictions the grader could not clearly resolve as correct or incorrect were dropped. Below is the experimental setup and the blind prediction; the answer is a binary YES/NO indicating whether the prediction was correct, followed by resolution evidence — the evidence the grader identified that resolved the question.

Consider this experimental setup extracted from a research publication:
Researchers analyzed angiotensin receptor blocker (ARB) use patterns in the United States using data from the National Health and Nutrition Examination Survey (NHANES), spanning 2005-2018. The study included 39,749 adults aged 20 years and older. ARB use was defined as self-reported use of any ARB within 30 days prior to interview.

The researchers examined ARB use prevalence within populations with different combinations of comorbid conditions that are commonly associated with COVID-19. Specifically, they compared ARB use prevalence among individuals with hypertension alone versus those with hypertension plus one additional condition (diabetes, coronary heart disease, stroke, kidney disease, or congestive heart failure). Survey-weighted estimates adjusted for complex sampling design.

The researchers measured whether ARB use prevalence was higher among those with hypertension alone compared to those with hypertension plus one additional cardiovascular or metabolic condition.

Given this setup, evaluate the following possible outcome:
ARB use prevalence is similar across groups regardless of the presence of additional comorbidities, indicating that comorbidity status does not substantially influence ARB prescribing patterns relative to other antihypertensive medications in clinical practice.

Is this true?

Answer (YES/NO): NO